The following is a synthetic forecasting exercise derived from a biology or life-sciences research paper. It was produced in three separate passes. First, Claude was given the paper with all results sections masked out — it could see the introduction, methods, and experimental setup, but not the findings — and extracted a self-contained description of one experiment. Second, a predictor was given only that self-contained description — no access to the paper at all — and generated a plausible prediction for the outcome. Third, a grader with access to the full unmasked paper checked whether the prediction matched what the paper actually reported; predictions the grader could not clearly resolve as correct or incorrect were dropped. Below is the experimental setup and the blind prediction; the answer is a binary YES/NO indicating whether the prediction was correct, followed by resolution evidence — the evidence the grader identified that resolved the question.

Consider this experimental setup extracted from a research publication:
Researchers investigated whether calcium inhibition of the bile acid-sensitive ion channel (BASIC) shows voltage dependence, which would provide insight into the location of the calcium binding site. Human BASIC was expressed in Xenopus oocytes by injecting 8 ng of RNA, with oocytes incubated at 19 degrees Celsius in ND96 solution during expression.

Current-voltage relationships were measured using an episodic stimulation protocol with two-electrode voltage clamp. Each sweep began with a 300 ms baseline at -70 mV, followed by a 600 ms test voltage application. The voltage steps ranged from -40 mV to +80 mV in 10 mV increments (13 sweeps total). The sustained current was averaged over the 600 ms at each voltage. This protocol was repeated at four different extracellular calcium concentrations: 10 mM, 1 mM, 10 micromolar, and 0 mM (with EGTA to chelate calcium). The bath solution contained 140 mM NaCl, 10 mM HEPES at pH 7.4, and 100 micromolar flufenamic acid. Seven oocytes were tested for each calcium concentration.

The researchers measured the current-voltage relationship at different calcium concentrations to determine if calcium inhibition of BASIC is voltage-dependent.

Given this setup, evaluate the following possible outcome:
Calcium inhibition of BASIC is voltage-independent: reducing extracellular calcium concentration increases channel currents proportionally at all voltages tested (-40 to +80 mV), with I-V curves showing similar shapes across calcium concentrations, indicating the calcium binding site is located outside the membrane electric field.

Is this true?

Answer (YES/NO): NO